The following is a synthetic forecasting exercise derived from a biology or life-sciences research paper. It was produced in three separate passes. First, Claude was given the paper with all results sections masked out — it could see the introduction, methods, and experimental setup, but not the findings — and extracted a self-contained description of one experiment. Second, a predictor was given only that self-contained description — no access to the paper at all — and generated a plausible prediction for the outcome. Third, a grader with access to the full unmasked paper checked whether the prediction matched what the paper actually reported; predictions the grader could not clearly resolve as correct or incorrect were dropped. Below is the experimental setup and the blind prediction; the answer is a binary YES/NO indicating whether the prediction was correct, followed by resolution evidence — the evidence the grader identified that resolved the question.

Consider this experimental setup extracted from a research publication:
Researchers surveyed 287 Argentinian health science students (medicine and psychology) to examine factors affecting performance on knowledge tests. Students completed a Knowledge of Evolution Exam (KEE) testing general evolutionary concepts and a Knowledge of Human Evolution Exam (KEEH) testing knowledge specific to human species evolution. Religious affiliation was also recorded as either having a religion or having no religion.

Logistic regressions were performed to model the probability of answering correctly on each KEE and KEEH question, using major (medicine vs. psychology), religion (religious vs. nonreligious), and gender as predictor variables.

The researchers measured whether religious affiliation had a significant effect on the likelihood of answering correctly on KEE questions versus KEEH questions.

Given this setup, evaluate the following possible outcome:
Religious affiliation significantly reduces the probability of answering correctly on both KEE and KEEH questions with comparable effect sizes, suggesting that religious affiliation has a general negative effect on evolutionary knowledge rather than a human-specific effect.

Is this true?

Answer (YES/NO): NO